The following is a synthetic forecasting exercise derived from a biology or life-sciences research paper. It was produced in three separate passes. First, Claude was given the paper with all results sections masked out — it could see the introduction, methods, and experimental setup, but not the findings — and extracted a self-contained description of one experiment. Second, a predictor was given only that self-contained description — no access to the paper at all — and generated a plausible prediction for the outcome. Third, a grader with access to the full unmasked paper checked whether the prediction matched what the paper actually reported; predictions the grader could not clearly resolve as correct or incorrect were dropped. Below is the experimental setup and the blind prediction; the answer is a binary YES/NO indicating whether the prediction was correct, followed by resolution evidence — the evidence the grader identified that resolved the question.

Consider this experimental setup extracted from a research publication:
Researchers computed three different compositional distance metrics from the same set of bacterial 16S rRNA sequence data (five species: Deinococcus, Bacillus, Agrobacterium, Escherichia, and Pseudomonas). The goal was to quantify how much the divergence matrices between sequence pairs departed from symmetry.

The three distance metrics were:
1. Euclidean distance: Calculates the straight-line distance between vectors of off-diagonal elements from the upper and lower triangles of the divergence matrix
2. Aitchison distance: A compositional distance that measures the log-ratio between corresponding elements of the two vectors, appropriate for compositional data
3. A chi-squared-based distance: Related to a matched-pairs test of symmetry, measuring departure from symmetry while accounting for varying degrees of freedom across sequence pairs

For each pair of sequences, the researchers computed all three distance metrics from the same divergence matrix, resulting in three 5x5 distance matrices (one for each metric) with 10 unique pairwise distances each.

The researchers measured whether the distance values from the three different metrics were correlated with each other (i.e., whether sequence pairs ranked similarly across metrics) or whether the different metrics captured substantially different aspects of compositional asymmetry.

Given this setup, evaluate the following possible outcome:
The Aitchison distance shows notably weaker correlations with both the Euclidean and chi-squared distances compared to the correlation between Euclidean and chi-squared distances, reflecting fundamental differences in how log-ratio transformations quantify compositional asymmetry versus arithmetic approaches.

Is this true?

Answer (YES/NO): NO